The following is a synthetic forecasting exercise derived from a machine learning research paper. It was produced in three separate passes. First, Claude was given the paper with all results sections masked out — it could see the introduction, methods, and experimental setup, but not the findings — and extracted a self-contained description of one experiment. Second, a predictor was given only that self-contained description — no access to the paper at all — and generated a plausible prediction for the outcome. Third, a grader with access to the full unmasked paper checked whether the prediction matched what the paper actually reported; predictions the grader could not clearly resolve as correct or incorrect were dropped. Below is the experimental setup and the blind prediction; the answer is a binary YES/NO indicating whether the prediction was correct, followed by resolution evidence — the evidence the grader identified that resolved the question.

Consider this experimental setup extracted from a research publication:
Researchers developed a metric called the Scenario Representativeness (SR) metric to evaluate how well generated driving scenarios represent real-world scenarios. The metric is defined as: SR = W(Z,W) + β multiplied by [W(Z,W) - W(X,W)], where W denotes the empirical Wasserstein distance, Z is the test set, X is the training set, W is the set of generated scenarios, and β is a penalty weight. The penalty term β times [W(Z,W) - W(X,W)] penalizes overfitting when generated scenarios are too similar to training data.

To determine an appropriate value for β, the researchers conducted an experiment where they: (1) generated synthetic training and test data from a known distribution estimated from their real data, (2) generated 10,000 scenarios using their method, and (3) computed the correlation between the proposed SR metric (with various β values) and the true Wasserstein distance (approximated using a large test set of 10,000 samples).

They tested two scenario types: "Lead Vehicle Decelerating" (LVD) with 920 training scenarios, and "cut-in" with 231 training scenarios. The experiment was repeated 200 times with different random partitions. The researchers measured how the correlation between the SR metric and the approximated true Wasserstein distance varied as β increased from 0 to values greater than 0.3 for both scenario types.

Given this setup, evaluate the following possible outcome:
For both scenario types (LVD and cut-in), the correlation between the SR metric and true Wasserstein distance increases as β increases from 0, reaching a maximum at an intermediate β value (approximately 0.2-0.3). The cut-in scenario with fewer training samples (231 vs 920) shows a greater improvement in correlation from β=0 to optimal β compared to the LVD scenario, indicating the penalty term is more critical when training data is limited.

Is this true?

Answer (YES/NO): YES